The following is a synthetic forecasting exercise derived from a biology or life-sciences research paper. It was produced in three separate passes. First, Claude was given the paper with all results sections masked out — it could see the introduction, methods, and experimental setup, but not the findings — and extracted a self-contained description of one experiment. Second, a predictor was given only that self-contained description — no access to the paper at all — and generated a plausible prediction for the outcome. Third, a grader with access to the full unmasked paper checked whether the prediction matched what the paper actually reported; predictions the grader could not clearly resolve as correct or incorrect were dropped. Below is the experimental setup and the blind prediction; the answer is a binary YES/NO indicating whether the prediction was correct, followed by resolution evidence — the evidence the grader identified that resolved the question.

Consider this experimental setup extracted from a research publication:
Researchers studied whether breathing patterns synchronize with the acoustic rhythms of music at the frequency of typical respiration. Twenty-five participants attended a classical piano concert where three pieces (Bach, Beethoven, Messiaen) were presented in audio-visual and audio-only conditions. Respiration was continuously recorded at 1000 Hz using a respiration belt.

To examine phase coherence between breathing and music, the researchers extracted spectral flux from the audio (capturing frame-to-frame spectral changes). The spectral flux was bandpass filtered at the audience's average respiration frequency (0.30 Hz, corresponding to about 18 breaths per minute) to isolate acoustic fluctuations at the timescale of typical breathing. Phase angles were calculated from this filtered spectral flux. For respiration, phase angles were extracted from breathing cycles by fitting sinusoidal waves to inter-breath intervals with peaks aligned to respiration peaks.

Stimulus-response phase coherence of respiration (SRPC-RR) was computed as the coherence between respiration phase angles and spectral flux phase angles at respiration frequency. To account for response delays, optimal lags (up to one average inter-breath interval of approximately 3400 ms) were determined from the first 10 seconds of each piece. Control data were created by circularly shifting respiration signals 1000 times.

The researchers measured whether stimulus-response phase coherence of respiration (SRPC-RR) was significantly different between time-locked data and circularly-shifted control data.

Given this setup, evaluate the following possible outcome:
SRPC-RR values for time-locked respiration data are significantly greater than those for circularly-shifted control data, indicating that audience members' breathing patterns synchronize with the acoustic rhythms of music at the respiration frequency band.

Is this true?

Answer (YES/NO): NO